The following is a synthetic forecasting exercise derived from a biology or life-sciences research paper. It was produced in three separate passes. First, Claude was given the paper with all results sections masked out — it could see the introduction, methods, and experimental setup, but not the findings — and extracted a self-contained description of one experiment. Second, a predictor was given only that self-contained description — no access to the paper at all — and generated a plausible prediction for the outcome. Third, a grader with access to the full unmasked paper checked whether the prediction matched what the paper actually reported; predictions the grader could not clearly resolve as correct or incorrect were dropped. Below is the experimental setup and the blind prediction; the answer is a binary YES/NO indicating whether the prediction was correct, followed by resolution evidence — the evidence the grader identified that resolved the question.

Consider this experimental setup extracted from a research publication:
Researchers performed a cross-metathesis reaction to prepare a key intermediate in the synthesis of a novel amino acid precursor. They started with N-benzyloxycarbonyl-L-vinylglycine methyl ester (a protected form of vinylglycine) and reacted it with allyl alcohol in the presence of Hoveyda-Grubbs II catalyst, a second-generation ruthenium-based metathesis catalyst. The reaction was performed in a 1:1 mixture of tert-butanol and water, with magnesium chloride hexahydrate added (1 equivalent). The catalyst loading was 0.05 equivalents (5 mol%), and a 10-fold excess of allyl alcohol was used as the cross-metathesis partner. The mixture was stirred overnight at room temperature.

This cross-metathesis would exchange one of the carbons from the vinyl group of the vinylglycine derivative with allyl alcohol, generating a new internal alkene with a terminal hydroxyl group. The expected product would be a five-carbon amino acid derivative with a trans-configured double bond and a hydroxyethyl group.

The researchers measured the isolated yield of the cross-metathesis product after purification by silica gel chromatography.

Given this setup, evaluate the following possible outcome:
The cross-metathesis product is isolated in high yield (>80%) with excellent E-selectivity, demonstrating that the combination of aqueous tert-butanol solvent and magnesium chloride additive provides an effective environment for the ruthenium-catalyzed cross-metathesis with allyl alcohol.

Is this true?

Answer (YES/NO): NO